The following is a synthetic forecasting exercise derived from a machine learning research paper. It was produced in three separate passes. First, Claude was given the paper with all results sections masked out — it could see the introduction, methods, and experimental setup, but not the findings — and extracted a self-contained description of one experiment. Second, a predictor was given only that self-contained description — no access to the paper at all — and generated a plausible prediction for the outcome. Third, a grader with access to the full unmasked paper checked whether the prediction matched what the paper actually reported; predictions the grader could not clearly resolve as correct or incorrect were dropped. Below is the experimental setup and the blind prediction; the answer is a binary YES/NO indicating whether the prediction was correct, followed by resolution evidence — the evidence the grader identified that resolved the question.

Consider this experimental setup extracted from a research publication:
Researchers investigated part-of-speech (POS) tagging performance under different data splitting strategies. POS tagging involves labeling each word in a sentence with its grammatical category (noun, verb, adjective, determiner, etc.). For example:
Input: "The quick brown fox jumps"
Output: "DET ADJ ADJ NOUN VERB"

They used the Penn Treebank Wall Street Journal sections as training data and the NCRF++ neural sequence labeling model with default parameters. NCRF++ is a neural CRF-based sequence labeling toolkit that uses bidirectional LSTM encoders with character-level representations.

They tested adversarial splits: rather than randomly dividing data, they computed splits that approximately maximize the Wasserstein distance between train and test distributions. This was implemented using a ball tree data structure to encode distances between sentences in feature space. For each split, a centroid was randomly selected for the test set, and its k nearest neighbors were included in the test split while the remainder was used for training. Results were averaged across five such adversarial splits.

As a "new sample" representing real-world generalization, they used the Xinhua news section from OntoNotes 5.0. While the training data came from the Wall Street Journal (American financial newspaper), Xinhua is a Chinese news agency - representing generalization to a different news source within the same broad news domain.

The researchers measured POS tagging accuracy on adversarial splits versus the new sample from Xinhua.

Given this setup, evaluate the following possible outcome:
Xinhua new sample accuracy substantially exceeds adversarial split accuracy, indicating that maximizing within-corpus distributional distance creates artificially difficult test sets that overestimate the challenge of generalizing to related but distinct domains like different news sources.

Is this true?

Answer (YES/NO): NO